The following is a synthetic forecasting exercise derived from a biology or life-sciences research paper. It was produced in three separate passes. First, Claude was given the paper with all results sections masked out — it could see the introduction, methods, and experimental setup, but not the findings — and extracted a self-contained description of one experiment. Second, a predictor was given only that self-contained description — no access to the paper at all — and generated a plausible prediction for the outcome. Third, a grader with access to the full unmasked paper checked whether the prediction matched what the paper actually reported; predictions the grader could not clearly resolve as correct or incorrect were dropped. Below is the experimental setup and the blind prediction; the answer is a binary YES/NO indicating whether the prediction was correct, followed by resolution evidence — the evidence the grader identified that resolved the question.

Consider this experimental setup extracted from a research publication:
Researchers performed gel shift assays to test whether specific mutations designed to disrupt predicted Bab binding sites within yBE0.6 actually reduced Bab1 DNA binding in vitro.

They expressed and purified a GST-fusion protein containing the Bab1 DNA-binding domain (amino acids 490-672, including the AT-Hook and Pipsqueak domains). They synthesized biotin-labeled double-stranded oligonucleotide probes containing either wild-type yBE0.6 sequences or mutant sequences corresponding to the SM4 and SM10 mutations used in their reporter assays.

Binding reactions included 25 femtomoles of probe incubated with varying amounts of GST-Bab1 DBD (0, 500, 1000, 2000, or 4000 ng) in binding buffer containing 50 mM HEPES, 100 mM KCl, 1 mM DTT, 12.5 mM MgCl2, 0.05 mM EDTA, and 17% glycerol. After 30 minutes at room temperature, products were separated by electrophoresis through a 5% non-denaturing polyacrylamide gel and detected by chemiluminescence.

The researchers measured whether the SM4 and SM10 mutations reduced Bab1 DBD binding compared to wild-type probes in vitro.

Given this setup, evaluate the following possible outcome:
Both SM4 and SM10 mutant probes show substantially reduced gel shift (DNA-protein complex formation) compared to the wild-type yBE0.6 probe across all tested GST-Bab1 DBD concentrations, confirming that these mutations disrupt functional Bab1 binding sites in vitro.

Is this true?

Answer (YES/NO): YES